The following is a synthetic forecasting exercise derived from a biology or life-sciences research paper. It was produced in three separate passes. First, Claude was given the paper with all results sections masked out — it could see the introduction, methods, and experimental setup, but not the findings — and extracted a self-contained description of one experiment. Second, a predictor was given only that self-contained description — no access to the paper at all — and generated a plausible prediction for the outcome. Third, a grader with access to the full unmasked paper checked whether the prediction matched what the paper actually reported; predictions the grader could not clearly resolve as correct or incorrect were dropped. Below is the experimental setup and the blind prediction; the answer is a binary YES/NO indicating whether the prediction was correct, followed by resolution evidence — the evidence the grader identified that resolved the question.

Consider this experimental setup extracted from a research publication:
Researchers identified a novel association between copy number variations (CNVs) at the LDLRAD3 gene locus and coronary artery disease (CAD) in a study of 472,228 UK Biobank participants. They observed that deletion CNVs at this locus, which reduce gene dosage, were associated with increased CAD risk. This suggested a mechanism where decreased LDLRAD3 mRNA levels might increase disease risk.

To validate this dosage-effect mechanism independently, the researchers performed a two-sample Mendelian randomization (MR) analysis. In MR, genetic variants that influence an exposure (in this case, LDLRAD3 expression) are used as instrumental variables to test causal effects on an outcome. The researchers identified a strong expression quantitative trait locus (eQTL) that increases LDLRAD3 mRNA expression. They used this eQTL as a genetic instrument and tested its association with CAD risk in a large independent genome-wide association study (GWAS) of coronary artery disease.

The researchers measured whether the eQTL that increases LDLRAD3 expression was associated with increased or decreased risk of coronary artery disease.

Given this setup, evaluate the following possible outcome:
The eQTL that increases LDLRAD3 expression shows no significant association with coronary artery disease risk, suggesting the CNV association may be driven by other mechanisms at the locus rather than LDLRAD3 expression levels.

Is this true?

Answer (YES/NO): NO